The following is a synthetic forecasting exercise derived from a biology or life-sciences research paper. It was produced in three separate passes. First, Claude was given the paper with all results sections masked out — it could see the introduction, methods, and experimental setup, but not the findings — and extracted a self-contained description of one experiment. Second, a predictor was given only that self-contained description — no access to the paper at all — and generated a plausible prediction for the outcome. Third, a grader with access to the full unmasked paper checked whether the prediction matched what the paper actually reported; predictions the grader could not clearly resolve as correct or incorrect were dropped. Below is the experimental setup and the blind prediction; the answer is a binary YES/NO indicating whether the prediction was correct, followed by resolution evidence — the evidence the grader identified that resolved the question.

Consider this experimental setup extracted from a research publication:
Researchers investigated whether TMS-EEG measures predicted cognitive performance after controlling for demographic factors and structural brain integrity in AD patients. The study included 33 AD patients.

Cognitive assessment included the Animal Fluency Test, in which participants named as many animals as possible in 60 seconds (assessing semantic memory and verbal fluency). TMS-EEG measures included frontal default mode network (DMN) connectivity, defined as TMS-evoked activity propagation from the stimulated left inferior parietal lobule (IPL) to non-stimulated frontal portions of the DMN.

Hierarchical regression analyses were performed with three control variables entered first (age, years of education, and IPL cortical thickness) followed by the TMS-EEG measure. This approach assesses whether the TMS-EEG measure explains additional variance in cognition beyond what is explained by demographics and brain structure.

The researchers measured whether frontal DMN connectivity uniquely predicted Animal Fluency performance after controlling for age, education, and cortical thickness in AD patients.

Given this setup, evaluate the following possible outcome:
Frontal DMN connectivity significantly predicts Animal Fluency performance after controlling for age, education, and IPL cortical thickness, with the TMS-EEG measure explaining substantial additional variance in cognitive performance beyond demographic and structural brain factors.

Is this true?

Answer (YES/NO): YES